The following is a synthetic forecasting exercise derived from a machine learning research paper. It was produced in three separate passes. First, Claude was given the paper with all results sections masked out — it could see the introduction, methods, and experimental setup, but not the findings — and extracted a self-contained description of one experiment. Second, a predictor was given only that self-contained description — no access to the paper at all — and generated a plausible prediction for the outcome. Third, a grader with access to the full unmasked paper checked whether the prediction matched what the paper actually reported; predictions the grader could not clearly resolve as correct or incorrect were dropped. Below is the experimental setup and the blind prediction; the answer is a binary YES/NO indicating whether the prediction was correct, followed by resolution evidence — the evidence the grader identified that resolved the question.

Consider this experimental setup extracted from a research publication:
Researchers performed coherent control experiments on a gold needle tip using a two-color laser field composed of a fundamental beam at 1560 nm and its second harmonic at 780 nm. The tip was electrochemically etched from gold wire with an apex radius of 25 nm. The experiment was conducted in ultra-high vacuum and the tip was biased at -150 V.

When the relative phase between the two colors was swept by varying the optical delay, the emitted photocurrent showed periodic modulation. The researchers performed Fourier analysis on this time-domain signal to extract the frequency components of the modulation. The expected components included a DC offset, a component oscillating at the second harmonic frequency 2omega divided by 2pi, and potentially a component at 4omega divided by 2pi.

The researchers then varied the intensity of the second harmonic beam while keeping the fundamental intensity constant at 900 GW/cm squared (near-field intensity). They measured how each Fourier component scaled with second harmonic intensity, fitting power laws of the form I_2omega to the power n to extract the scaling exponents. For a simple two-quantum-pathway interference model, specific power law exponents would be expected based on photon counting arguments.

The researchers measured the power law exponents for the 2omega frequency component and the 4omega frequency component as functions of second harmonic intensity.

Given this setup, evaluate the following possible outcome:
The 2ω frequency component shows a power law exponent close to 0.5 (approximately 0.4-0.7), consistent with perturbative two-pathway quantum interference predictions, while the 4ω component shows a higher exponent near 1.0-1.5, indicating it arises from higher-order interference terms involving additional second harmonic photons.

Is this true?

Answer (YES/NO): NO